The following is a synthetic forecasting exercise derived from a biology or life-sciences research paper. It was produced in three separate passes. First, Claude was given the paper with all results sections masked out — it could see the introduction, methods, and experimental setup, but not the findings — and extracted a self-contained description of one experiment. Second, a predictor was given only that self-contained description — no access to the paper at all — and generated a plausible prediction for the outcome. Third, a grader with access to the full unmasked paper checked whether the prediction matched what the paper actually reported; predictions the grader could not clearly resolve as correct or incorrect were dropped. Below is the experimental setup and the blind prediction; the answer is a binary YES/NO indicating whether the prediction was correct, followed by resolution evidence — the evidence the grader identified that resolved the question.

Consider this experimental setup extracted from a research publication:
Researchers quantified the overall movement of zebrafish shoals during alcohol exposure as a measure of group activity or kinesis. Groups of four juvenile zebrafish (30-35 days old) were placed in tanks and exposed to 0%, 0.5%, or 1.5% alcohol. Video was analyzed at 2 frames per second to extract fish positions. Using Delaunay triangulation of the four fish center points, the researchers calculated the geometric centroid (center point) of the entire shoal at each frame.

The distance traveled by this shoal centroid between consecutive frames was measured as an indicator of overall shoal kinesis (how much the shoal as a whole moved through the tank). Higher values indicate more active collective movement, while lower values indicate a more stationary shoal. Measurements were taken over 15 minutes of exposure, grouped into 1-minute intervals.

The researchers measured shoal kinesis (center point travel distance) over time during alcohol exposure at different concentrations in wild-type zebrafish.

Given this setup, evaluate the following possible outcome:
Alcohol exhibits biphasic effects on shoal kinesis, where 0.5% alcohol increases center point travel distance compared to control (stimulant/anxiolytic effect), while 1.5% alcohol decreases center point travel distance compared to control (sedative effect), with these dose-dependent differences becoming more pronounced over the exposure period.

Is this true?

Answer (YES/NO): NO